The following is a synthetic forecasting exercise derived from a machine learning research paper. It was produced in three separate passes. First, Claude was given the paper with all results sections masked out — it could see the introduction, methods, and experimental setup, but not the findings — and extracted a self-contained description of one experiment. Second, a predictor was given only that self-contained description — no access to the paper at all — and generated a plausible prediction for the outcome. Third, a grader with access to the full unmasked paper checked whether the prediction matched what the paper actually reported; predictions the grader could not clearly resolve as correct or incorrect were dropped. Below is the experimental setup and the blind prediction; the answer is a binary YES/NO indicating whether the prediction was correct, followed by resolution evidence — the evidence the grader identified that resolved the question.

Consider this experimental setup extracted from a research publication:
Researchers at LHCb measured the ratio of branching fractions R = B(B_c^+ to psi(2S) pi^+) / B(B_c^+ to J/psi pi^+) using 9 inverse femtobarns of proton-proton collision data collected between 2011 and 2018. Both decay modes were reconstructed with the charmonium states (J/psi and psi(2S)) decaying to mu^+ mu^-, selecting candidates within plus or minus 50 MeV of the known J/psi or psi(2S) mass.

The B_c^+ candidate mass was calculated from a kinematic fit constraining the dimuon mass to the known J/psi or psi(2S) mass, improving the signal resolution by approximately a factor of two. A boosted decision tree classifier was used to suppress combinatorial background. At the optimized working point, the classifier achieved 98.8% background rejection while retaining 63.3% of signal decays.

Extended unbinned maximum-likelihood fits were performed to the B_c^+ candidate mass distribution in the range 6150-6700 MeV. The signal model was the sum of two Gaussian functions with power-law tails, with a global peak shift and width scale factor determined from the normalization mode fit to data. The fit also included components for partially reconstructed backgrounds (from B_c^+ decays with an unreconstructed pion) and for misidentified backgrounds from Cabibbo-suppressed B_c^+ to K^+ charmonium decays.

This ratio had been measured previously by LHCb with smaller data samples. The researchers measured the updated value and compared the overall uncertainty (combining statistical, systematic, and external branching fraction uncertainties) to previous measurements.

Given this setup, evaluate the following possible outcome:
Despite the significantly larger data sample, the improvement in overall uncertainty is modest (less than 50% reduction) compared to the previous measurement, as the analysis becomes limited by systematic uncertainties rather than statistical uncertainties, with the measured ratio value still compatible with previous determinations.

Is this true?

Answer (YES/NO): NO